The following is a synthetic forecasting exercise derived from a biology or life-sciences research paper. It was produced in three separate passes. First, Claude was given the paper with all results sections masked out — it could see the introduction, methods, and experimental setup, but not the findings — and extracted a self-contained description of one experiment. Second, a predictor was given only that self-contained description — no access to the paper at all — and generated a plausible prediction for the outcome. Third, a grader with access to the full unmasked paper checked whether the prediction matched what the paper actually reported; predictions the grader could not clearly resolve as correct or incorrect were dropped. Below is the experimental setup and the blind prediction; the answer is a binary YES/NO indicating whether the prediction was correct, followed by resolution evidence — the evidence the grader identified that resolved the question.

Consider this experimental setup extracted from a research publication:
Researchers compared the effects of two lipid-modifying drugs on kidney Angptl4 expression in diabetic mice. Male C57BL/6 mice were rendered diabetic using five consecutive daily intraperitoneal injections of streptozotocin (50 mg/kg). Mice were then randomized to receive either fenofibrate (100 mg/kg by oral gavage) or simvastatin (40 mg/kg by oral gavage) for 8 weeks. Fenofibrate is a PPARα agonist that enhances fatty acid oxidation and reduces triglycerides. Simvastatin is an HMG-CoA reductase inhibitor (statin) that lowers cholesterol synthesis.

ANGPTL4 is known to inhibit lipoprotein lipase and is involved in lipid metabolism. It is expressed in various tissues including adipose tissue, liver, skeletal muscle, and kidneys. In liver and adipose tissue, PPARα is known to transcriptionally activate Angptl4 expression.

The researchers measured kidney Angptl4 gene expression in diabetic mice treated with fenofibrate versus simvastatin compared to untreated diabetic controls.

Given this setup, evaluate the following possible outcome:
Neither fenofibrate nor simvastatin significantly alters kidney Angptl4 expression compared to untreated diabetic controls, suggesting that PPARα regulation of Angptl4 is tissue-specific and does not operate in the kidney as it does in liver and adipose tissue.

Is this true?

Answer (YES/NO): NO